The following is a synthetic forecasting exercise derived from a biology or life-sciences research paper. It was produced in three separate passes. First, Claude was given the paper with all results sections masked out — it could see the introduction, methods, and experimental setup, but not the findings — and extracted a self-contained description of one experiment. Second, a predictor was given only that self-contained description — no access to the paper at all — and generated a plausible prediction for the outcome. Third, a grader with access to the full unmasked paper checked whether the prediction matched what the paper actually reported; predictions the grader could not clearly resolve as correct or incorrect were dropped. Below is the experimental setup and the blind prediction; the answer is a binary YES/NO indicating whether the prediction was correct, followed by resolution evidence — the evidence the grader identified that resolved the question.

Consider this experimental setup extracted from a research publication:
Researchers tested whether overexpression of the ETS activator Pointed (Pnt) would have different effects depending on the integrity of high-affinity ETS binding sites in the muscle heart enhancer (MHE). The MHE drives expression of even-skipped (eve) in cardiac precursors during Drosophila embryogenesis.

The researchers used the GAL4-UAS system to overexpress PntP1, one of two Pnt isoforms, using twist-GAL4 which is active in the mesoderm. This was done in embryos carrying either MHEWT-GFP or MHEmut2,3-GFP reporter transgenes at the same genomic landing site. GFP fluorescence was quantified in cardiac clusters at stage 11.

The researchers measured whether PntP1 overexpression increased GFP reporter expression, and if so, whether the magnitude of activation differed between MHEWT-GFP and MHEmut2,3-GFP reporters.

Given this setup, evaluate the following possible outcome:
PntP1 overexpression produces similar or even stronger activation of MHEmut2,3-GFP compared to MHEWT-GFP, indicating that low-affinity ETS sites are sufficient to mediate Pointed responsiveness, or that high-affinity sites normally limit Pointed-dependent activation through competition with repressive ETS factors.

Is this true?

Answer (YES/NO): NO